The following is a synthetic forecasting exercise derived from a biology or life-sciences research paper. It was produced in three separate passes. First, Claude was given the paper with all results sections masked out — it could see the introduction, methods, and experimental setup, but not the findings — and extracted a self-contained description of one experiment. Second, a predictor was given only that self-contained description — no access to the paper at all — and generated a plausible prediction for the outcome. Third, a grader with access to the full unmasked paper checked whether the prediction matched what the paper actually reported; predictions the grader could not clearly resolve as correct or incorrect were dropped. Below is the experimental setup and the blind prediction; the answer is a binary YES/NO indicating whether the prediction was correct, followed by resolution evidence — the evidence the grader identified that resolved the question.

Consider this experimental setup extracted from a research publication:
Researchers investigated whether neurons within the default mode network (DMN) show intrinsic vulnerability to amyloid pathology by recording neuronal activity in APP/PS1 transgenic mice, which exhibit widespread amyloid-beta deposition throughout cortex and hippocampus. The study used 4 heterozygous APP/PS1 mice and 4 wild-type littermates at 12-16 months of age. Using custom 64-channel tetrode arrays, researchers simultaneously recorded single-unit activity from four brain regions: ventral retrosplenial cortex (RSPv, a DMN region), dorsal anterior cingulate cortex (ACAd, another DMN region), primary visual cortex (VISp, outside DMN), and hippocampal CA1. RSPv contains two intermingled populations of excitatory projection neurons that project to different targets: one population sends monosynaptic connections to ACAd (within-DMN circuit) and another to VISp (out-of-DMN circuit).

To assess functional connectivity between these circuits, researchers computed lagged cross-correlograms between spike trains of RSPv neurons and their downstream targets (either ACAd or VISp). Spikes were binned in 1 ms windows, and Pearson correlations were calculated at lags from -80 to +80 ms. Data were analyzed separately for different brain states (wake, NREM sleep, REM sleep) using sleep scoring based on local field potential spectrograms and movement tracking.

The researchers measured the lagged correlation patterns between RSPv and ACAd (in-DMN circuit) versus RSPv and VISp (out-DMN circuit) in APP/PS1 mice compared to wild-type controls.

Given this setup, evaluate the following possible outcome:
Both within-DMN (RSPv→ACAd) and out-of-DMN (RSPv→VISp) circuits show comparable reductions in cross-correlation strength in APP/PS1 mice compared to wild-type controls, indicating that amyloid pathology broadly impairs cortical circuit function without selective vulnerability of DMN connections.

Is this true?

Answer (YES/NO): NO